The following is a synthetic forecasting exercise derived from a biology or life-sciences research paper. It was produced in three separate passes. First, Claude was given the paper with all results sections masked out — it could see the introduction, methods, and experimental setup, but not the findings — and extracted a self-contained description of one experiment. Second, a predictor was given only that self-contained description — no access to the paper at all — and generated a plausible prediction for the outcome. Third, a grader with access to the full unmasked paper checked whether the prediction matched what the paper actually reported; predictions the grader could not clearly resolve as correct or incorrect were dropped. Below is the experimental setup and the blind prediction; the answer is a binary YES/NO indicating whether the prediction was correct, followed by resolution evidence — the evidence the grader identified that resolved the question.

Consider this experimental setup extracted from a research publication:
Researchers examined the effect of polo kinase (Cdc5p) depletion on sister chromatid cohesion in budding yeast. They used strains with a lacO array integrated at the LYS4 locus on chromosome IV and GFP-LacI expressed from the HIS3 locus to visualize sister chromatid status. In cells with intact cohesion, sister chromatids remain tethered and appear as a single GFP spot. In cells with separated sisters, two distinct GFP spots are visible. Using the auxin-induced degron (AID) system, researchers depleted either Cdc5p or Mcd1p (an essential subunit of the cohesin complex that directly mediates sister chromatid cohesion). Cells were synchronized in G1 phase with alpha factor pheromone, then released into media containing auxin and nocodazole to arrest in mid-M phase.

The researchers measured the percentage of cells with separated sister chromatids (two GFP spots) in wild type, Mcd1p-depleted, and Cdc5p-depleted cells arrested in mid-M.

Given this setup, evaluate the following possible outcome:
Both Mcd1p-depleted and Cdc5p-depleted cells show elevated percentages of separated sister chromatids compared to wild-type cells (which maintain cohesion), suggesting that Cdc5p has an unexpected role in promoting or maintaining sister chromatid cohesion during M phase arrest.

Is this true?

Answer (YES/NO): YES